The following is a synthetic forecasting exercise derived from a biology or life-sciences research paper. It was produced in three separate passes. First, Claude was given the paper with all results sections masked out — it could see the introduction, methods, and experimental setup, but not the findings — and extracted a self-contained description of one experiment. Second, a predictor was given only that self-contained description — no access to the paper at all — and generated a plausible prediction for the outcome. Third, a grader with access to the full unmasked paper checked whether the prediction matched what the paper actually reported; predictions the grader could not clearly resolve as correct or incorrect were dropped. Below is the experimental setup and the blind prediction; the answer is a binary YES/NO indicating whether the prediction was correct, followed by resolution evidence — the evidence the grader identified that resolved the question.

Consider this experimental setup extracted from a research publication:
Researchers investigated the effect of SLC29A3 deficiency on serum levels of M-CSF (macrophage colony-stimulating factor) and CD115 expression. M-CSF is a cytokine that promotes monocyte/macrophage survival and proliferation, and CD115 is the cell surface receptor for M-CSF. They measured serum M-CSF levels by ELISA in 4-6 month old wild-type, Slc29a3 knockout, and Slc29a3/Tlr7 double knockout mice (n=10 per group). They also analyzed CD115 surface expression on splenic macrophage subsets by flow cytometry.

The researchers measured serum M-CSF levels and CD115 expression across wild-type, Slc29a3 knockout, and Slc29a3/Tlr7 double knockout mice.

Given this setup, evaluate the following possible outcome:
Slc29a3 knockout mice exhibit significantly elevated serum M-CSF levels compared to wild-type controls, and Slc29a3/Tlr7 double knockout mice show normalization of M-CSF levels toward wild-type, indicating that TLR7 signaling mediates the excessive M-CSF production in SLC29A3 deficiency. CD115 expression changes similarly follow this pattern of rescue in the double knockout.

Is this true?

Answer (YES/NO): YES